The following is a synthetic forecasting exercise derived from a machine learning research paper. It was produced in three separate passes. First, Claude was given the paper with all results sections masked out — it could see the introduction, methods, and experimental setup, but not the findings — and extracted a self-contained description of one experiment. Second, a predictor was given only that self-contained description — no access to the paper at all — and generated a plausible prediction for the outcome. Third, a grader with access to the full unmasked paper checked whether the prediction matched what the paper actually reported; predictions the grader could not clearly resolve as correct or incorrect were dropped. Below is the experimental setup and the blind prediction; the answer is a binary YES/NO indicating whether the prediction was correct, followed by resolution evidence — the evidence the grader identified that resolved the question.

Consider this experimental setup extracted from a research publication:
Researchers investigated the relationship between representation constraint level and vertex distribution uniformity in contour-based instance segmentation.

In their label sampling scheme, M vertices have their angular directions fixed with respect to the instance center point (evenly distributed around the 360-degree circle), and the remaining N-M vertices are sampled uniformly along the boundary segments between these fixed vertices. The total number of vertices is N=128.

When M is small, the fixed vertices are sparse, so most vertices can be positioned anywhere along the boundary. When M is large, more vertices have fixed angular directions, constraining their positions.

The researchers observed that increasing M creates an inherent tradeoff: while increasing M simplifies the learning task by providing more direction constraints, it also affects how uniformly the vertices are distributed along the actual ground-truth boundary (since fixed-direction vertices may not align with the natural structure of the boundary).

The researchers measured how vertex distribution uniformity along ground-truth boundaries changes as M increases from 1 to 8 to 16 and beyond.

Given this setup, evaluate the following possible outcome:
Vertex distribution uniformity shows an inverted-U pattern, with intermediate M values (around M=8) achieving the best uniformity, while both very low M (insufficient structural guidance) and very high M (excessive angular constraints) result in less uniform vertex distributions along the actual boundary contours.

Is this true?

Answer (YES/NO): NO